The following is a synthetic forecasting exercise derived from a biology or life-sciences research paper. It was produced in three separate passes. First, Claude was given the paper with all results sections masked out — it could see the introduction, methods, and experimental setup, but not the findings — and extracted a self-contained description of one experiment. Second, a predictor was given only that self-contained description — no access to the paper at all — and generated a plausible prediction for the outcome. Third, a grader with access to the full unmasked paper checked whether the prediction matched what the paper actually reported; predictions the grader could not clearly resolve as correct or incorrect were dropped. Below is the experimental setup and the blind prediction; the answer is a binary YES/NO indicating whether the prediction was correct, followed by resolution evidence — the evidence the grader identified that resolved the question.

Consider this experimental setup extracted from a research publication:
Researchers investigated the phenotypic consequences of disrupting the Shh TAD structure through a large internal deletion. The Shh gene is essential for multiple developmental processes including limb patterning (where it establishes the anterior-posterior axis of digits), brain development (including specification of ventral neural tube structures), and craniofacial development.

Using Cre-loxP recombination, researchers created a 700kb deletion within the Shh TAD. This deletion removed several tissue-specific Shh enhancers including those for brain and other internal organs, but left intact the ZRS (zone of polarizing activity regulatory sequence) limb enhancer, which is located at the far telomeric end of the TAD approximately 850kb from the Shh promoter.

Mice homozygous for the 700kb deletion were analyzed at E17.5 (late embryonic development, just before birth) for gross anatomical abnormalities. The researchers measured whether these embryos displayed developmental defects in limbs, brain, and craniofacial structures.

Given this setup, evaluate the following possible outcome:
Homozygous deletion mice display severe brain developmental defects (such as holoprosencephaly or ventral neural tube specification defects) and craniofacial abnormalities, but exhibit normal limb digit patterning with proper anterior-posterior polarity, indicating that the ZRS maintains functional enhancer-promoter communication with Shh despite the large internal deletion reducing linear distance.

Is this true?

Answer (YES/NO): YES